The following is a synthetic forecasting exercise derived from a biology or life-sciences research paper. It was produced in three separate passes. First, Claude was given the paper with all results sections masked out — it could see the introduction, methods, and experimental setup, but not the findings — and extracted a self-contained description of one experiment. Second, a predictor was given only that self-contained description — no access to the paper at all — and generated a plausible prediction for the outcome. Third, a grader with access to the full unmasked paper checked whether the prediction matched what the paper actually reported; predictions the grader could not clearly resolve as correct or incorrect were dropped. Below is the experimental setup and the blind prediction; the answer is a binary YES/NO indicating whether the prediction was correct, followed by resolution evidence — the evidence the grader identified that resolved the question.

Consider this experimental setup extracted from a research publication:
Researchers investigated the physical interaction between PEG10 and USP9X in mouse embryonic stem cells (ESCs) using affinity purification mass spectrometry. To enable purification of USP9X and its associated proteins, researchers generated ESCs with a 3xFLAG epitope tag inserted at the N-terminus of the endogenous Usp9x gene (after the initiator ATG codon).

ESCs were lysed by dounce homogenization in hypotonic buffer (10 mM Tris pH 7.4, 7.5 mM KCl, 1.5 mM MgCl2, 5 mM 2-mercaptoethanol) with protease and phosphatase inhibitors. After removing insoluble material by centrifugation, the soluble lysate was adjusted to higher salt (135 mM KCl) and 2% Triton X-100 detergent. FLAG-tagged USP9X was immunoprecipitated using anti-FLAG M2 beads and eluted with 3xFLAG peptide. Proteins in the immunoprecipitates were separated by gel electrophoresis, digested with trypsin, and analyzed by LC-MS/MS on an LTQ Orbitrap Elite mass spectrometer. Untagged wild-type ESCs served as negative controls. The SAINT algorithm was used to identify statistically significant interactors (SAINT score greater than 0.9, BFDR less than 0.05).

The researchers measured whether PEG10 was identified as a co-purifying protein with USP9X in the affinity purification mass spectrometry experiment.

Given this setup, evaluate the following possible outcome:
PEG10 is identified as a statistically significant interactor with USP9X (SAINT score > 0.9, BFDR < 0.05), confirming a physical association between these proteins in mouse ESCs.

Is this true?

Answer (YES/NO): YES